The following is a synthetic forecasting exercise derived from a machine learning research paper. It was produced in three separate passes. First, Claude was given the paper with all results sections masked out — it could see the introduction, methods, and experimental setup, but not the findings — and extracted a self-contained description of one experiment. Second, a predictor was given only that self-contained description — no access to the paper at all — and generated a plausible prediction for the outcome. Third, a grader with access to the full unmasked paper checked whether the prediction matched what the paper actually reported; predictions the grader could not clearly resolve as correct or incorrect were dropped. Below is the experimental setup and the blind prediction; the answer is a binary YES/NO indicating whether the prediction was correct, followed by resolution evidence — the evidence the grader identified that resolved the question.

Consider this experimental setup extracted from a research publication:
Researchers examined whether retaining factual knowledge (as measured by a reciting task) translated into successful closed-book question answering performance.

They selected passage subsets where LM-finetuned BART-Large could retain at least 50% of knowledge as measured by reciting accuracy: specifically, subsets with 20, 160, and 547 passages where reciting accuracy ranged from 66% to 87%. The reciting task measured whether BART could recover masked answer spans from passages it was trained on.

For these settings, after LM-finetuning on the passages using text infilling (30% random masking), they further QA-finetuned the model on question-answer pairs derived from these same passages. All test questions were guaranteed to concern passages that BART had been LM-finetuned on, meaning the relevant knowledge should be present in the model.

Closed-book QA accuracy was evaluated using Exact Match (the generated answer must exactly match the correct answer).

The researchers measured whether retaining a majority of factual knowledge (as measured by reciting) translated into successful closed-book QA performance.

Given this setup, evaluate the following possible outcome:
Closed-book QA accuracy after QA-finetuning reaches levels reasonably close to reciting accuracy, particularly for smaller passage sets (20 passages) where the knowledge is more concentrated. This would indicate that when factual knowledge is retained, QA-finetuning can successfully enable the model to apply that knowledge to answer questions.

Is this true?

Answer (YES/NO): NO